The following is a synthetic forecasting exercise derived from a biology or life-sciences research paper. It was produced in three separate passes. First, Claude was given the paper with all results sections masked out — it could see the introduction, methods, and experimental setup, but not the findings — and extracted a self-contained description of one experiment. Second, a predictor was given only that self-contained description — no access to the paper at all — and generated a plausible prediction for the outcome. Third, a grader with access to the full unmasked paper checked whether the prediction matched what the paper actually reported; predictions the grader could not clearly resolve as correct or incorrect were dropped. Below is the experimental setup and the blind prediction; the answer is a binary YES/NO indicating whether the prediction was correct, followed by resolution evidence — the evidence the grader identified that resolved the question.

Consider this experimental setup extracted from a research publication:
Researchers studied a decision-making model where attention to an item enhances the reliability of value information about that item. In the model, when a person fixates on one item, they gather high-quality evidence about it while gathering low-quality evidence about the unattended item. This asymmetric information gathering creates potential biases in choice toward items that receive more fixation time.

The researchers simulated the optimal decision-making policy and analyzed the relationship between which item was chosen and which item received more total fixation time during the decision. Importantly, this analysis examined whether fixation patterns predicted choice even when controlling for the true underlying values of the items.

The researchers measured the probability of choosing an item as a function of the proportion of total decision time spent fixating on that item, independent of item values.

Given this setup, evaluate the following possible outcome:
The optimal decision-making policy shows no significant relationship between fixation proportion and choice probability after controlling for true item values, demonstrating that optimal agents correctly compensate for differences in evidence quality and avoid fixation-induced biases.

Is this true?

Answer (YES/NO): NO